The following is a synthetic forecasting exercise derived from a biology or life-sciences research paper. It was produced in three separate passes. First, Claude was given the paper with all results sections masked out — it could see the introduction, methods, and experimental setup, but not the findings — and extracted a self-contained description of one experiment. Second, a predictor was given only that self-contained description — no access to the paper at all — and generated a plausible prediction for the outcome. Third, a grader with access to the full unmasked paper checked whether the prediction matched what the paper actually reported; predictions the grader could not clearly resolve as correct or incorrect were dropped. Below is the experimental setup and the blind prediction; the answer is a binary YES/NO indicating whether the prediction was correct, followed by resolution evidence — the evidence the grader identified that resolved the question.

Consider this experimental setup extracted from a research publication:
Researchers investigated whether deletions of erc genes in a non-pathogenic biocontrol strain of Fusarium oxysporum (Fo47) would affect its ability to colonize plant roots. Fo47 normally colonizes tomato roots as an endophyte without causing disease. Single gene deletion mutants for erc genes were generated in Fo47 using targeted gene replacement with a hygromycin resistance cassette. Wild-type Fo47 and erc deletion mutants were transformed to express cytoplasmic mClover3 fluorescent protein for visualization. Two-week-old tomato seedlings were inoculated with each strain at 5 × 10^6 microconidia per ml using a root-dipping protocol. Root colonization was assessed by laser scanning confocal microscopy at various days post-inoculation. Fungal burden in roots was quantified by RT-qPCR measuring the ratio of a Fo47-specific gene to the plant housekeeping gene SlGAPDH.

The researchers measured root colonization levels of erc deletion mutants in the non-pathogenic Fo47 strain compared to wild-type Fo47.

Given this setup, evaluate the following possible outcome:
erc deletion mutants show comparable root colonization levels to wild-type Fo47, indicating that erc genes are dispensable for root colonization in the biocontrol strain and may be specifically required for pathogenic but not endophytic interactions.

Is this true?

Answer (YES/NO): NO